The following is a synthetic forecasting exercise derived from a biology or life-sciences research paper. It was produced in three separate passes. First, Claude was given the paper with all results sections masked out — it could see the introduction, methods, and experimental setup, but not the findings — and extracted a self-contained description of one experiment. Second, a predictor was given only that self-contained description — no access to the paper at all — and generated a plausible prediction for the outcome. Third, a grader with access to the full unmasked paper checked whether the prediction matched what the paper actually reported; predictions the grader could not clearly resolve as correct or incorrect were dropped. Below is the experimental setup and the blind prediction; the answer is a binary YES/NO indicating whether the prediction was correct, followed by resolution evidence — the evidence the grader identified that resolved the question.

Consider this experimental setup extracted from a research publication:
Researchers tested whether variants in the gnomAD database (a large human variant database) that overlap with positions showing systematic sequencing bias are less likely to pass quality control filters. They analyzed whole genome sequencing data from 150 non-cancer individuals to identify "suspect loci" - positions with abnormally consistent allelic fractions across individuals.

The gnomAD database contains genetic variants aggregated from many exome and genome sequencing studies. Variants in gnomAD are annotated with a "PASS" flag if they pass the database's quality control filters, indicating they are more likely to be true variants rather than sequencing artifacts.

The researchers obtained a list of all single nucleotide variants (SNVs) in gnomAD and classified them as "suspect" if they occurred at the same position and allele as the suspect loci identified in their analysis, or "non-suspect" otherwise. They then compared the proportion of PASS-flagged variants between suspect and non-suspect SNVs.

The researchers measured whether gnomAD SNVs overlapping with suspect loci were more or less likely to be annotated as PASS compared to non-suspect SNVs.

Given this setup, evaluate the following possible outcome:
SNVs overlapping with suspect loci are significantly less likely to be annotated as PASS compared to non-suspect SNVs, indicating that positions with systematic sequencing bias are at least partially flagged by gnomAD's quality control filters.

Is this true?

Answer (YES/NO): NO